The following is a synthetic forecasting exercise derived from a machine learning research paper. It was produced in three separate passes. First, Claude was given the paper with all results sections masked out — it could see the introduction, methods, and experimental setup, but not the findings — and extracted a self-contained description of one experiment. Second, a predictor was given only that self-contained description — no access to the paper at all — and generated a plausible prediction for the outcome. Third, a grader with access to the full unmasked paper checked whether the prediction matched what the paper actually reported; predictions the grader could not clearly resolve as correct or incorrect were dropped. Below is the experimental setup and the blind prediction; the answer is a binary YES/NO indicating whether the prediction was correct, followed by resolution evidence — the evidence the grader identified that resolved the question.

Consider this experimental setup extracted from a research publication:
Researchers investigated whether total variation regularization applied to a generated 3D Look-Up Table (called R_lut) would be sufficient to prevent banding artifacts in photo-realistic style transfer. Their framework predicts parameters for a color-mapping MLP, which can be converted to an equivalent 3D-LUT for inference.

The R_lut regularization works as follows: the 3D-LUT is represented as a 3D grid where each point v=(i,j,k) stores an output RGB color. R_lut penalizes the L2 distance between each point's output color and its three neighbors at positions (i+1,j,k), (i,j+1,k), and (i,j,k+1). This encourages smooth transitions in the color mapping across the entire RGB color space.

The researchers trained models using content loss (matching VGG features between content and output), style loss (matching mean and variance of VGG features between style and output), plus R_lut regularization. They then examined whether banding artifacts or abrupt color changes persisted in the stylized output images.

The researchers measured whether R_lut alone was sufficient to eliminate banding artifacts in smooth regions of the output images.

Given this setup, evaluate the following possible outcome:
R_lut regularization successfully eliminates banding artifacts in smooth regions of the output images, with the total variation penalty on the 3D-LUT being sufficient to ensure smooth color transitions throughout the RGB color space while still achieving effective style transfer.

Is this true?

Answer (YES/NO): NO